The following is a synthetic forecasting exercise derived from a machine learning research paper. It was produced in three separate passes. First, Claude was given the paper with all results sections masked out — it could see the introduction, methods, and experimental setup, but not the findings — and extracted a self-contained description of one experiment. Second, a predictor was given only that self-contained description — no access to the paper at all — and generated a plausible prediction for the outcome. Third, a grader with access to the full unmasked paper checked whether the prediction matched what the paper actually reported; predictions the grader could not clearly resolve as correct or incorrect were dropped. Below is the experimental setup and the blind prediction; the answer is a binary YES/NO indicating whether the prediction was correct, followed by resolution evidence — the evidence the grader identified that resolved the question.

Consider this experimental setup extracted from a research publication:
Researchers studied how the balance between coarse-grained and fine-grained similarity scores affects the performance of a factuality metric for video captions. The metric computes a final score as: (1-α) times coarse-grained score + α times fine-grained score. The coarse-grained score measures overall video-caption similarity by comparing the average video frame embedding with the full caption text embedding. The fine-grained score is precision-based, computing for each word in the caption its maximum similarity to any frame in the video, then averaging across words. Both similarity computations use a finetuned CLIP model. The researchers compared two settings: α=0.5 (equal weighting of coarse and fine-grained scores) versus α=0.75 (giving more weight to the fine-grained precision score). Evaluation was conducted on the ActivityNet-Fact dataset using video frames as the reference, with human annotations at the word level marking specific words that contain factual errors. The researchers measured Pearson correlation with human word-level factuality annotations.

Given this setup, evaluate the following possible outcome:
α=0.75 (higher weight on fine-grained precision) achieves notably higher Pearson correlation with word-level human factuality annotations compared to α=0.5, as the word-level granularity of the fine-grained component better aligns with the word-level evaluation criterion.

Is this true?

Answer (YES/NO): YES